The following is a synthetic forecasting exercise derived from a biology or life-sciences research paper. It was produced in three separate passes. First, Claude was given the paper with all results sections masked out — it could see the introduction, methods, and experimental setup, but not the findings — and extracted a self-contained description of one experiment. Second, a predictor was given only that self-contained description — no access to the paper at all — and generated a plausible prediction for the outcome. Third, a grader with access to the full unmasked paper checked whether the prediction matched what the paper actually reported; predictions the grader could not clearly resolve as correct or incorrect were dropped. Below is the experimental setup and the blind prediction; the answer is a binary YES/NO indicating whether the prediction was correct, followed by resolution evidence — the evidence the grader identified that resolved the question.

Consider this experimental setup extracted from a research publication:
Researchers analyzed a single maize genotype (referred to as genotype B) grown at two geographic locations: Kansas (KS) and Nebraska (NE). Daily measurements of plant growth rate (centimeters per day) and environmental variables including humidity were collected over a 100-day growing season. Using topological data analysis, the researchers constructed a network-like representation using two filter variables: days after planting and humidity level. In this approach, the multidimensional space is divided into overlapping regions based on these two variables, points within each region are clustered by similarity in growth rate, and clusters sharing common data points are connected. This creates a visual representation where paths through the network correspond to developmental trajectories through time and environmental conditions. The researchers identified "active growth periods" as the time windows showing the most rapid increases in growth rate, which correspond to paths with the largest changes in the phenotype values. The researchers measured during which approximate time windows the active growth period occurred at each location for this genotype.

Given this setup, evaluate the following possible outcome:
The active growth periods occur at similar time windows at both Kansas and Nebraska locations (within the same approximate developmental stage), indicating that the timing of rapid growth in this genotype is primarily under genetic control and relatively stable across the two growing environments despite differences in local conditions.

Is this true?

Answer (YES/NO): NO